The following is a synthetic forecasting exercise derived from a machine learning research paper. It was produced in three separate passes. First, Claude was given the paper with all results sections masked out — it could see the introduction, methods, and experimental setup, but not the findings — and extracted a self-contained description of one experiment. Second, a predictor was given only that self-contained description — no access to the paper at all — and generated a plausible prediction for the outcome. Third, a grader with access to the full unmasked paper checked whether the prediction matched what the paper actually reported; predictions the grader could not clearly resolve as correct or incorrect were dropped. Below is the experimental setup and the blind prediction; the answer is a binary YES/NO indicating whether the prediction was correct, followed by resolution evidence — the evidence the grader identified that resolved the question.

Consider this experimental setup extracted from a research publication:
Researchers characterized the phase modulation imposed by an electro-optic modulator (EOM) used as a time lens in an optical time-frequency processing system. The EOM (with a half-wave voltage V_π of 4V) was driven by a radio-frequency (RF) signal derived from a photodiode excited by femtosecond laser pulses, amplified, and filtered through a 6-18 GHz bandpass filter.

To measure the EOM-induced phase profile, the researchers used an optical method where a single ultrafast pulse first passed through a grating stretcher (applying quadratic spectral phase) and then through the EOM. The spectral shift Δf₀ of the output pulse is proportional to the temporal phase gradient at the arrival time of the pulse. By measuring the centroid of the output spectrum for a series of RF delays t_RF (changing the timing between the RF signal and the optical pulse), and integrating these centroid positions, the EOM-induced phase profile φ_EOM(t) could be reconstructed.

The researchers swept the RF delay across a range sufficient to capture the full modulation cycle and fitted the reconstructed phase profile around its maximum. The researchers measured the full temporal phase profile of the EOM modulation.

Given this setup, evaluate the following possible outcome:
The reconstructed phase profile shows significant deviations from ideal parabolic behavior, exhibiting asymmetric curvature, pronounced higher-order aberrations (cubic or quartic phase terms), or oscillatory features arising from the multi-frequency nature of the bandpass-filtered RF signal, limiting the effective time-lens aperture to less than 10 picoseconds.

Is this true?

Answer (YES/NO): NO